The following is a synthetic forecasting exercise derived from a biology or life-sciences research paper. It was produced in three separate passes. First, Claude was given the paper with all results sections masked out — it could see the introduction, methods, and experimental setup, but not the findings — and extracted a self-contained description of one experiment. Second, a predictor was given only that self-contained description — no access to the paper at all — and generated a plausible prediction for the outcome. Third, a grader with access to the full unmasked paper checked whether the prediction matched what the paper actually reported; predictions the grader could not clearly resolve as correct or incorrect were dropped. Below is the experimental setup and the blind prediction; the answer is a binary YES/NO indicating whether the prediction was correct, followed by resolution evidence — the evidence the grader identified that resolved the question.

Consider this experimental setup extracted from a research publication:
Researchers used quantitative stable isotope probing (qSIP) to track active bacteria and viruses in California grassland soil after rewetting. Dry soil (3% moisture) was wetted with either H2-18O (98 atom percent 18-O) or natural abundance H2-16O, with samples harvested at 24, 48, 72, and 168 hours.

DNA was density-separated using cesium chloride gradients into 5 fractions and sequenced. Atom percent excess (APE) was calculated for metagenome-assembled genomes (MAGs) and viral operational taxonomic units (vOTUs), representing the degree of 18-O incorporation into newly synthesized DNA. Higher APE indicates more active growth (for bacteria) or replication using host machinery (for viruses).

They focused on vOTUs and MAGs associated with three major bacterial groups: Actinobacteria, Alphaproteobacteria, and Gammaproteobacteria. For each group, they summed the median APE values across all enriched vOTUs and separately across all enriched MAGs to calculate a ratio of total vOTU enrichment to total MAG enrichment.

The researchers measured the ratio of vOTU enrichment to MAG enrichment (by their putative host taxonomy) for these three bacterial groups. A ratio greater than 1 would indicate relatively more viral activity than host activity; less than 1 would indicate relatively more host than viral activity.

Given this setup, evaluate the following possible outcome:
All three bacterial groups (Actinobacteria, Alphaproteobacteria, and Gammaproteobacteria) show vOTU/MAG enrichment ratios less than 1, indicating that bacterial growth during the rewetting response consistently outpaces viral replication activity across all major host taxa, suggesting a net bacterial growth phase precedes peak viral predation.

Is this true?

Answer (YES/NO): NO